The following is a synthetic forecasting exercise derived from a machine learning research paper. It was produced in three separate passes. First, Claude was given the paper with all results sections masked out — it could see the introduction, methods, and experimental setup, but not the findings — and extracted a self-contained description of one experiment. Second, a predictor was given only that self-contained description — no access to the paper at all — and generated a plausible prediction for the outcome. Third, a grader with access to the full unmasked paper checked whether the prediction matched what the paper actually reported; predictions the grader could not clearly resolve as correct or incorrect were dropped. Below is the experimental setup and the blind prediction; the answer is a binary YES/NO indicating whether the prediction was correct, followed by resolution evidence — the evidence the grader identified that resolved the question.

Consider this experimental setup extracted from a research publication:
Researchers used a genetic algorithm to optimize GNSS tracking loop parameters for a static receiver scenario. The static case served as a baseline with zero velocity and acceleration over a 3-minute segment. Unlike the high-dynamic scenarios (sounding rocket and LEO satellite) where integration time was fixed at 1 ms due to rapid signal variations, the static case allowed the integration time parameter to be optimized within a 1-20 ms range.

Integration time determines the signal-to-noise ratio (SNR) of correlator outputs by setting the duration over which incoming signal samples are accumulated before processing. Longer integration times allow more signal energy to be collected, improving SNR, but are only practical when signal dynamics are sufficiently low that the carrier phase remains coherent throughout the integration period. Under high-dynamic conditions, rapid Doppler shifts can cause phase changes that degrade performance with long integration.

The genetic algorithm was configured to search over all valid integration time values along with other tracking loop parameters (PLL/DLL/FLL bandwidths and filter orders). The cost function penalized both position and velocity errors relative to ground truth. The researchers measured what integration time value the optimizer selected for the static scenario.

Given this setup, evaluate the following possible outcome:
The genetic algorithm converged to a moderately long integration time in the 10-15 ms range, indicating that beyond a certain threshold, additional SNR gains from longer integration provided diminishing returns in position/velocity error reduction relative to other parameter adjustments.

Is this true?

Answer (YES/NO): YES